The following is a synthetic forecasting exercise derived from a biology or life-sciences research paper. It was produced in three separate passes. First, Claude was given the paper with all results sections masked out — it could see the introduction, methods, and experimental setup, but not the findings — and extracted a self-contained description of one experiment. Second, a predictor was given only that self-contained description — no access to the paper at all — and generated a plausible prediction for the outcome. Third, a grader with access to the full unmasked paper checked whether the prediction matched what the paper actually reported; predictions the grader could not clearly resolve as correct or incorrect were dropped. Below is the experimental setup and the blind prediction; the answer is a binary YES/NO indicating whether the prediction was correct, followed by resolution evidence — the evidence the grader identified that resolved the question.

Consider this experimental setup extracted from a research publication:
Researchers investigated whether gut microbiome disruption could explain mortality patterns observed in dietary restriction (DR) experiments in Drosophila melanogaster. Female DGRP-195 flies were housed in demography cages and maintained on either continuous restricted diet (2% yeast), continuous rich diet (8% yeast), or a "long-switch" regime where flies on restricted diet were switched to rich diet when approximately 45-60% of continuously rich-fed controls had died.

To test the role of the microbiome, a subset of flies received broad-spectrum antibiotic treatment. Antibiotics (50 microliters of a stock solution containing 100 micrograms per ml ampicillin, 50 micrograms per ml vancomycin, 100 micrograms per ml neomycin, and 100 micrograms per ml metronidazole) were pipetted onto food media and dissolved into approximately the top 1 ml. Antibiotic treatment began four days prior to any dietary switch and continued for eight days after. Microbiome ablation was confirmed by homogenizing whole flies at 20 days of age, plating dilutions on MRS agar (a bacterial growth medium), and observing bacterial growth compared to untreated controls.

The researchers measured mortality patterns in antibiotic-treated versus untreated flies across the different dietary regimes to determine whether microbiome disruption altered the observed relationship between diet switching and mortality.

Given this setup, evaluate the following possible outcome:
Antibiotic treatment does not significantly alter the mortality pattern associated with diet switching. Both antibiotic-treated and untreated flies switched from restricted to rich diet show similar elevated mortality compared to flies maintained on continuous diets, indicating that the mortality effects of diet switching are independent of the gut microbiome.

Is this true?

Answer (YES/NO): YES